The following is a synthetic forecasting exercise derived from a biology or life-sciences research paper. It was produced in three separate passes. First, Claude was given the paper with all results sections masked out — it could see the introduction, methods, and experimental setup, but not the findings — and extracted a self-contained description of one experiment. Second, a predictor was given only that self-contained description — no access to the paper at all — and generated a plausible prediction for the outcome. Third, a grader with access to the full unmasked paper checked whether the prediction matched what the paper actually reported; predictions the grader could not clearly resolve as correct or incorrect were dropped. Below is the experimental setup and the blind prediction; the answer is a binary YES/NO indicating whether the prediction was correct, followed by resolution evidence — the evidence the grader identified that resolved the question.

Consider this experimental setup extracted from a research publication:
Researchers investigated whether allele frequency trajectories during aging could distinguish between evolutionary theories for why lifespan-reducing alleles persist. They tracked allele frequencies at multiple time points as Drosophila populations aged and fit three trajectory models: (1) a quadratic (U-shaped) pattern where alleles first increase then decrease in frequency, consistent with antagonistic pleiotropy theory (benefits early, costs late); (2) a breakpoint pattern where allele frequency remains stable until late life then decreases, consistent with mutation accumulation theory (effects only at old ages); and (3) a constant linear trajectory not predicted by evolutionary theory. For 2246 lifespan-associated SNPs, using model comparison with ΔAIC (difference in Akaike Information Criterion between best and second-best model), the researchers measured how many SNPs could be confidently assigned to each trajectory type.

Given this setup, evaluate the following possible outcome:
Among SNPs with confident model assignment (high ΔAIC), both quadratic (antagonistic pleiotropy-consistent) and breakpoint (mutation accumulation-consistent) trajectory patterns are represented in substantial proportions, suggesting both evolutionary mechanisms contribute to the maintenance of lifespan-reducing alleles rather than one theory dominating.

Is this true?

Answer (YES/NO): YES